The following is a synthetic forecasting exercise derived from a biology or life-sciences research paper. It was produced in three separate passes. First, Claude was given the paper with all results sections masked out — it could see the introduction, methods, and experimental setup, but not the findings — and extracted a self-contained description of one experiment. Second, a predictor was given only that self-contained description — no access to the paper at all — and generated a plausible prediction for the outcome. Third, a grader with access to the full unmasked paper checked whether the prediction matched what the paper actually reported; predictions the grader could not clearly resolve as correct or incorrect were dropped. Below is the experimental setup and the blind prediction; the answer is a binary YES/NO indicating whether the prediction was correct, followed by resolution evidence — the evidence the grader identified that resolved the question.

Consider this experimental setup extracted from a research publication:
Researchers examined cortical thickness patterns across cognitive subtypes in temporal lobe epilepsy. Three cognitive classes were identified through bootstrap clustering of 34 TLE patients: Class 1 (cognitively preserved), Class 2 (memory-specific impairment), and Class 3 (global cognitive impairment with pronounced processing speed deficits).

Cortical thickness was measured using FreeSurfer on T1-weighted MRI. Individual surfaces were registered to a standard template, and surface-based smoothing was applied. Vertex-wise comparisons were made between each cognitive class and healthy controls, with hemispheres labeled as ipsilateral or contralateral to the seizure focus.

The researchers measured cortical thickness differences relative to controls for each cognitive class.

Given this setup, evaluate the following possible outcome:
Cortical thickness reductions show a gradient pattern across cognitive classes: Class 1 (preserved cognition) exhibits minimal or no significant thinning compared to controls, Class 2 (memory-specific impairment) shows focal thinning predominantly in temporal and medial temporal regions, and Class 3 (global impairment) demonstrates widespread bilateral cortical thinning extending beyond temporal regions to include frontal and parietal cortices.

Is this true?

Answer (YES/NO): NO